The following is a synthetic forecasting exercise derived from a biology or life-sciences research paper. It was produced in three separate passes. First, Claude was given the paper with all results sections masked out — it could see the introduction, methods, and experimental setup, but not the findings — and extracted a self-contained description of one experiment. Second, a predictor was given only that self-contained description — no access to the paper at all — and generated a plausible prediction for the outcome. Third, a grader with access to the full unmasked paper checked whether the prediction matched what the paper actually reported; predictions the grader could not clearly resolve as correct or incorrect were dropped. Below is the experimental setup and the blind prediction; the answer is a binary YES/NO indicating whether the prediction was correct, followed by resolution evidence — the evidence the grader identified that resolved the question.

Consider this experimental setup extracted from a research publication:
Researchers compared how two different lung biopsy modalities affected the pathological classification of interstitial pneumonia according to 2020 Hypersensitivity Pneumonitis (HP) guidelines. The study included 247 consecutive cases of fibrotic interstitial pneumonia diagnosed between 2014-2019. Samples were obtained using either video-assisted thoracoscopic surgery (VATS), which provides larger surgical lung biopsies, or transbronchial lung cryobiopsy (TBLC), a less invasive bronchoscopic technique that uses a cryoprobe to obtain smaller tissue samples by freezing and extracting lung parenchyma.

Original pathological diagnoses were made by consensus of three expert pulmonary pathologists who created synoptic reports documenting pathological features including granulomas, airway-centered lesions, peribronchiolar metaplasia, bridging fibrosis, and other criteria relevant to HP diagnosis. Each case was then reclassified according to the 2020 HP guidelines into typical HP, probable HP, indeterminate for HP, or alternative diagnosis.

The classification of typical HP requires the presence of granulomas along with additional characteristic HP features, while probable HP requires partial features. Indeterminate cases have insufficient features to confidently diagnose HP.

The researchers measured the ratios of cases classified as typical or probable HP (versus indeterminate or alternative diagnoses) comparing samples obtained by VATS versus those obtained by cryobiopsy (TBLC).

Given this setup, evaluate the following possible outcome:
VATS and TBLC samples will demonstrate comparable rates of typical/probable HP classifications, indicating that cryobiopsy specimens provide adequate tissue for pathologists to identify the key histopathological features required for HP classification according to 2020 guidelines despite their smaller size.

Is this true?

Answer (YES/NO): NO